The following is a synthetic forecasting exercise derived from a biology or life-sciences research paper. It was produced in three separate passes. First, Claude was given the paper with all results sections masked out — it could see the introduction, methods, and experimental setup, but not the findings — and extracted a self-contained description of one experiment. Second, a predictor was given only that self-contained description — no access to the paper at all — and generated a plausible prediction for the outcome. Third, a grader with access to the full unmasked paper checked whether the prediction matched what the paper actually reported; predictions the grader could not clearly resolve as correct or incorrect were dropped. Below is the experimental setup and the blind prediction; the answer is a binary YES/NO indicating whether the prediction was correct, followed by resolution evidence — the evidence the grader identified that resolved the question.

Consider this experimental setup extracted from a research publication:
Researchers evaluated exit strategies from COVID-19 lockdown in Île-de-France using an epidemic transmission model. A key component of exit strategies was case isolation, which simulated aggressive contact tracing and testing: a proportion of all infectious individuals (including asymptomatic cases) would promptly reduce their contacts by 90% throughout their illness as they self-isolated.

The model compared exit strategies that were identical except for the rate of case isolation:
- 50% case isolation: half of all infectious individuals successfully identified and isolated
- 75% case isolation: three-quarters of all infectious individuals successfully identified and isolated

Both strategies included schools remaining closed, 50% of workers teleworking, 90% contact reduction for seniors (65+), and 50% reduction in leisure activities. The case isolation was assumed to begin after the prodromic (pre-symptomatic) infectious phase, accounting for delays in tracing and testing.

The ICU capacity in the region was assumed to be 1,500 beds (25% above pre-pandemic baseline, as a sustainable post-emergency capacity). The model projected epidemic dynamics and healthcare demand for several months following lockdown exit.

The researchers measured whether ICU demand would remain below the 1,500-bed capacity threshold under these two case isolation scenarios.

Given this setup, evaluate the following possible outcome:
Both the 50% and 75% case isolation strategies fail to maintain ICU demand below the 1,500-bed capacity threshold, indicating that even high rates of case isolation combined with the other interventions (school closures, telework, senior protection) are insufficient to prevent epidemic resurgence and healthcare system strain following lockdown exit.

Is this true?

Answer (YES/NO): NO